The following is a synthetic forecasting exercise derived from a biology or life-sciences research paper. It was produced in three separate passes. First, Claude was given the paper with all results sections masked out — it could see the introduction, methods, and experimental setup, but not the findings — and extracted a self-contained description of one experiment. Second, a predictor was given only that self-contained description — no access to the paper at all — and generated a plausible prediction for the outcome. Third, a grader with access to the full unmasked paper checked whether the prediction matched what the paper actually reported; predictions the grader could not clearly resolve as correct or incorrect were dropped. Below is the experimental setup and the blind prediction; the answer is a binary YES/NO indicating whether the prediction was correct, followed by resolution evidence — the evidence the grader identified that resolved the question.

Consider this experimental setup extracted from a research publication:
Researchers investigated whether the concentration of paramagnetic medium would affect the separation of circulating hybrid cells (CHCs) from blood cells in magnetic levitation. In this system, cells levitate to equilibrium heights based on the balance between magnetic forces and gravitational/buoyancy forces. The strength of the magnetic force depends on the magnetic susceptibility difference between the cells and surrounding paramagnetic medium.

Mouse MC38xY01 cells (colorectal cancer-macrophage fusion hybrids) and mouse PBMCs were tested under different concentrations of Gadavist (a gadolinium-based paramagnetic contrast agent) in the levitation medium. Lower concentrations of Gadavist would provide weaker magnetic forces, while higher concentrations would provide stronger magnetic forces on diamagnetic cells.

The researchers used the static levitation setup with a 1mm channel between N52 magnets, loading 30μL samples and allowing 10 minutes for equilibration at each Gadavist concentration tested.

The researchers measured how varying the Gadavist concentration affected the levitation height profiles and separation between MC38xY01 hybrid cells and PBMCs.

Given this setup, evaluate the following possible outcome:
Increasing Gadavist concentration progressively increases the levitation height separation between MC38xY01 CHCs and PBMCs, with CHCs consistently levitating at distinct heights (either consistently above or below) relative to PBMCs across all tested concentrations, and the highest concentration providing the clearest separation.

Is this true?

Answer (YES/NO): NO